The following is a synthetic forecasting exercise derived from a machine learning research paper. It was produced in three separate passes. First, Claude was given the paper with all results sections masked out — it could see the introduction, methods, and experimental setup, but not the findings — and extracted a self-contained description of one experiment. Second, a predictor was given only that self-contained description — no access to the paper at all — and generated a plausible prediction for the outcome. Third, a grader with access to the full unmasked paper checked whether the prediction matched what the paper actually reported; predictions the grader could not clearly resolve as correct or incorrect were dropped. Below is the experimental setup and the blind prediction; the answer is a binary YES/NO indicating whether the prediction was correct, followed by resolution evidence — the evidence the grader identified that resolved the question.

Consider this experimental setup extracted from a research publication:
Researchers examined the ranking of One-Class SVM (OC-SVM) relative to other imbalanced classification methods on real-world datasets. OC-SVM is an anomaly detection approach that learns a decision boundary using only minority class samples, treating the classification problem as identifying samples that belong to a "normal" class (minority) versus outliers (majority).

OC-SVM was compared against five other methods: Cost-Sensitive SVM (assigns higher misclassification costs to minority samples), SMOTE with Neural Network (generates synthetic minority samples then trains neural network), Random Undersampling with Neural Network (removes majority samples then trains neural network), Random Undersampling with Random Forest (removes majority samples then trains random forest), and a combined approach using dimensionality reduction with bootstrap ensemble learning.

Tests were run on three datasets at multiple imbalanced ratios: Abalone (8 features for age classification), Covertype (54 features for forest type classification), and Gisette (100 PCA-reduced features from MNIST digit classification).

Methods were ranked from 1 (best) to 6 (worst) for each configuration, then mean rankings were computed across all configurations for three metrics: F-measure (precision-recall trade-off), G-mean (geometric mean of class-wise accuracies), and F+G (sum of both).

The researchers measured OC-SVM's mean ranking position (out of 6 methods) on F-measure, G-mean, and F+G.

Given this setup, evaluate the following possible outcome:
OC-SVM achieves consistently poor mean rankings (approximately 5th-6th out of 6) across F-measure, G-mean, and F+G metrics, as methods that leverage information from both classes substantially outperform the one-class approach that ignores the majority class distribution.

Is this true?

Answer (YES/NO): YES